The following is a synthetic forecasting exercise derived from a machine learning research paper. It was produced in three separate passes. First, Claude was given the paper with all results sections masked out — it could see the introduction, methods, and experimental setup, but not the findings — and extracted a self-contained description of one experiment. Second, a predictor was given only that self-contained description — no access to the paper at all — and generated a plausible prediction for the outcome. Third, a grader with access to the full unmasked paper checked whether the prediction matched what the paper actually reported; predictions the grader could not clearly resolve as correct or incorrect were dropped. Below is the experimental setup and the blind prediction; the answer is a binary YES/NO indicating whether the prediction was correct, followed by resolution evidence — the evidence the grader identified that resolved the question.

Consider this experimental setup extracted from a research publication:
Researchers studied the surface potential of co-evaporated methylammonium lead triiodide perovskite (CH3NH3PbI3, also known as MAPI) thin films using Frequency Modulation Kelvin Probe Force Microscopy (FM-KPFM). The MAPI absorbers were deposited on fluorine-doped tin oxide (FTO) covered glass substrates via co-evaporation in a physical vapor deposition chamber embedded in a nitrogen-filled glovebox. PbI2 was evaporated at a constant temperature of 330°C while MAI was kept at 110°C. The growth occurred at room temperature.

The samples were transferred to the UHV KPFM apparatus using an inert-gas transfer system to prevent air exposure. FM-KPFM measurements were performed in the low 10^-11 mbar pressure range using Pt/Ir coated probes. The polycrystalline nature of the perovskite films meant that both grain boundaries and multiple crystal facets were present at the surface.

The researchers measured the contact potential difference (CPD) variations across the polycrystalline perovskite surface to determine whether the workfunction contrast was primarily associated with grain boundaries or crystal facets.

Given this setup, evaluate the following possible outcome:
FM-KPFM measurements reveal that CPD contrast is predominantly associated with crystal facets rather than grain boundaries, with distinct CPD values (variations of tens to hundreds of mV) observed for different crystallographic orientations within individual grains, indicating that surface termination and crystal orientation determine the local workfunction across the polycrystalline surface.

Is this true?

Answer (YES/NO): YES